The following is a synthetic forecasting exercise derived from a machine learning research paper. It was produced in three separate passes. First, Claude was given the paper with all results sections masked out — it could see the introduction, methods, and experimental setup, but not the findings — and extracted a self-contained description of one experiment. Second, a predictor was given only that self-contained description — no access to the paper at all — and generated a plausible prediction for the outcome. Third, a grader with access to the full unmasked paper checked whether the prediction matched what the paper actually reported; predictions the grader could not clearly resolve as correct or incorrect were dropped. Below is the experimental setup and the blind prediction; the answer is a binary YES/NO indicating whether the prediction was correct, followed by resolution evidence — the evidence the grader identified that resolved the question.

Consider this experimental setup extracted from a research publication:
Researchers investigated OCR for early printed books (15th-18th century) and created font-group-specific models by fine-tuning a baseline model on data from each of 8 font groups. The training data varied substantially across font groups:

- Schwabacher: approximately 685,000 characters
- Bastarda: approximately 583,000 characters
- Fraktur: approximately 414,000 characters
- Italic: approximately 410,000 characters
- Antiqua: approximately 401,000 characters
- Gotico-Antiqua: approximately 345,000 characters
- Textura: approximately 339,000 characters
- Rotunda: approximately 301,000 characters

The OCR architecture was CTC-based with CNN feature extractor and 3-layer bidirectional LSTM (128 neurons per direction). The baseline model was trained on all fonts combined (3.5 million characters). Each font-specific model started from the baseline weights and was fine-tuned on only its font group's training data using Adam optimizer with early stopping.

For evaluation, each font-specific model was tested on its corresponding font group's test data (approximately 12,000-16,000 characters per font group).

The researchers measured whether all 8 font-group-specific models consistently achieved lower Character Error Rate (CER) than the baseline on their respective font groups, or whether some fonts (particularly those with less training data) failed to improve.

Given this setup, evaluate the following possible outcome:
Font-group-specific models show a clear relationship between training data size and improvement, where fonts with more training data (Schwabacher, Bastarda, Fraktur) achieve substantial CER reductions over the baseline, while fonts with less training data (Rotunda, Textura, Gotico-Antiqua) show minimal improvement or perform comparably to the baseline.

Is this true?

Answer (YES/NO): NO